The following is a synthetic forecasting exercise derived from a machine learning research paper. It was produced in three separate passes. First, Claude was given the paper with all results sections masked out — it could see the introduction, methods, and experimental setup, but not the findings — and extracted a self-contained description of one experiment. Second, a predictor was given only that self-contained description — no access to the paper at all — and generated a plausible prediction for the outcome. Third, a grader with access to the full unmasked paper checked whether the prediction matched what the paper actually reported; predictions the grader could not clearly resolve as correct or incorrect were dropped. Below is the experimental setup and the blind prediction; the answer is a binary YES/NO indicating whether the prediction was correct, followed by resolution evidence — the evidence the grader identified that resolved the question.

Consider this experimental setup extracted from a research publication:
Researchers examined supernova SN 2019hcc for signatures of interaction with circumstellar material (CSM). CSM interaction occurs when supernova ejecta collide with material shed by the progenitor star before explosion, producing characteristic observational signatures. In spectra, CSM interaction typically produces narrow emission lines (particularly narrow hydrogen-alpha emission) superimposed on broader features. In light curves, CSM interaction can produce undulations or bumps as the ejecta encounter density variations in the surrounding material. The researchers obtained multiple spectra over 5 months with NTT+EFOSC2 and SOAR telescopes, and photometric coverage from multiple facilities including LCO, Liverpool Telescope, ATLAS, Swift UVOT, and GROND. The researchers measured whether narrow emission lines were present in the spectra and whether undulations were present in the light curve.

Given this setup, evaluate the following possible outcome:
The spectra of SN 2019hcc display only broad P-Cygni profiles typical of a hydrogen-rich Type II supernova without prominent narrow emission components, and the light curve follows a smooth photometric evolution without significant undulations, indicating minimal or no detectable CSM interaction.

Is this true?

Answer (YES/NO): YES